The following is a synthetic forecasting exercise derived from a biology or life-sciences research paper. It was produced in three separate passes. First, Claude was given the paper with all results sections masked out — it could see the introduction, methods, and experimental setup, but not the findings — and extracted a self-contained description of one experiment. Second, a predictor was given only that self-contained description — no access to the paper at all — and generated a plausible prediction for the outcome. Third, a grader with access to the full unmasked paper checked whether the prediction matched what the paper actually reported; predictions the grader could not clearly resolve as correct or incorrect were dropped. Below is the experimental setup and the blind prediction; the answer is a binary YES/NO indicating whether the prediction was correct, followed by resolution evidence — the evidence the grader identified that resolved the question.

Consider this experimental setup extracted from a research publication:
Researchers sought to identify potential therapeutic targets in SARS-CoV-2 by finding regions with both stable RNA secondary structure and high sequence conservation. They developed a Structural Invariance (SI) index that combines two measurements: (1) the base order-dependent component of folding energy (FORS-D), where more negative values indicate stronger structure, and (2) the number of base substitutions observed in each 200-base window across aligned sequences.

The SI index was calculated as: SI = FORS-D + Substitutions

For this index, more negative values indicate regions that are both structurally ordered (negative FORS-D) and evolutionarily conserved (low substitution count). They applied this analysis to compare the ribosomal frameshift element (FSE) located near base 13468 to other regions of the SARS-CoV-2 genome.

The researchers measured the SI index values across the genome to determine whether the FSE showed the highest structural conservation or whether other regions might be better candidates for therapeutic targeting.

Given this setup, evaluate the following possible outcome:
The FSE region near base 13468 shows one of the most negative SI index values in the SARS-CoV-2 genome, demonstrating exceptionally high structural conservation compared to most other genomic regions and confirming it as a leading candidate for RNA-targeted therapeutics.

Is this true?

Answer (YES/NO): NO